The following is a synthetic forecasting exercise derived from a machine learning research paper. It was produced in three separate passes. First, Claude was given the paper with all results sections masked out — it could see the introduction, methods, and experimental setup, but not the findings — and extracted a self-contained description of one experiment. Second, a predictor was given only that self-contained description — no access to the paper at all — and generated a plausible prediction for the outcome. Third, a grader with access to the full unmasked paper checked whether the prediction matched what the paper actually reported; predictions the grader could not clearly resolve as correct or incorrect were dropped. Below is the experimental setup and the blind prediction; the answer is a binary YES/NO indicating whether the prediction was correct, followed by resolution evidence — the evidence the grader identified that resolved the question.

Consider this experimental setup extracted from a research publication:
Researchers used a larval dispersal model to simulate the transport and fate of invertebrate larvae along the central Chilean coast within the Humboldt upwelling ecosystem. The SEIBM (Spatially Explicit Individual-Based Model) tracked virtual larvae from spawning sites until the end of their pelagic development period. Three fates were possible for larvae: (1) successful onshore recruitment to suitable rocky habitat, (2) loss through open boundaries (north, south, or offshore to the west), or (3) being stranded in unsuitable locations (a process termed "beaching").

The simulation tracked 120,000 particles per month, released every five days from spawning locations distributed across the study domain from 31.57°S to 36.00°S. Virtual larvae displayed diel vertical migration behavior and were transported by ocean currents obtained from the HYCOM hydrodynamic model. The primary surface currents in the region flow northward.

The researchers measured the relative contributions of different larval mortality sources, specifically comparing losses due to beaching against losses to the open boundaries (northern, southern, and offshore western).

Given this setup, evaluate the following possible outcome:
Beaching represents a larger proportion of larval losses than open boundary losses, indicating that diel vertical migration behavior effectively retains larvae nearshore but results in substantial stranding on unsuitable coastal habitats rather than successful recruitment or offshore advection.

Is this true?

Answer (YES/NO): NO